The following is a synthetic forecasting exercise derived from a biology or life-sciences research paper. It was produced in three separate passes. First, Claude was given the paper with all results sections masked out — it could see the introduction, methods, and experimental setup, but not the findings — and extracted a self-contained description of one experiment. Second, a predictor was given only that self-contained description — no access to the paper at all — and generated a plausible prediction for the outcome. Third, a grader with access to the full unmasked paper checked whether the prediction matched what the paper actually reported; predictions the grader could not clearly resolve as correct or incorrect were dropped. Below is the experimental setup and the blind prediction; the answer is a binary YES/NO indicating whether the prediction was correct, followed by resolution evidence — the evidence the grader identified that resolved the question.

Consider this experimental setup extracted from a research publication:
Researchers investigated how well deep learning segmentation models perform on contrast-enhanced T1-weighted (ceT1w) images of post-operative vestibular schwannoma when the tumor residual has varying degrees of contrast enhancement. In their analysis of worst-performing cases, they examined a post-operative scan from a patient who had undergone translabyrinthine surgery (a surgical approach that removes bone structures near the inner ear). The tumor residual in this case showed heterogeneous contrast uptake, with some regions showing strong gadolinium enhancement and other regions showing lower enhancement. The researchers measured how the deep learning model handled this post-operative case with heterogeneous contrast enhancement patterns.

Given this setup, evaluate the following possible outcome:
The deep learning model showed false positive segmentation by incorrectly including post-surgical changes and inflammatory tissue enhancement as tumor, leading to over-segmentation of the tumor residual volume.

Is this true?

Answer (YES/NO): NO